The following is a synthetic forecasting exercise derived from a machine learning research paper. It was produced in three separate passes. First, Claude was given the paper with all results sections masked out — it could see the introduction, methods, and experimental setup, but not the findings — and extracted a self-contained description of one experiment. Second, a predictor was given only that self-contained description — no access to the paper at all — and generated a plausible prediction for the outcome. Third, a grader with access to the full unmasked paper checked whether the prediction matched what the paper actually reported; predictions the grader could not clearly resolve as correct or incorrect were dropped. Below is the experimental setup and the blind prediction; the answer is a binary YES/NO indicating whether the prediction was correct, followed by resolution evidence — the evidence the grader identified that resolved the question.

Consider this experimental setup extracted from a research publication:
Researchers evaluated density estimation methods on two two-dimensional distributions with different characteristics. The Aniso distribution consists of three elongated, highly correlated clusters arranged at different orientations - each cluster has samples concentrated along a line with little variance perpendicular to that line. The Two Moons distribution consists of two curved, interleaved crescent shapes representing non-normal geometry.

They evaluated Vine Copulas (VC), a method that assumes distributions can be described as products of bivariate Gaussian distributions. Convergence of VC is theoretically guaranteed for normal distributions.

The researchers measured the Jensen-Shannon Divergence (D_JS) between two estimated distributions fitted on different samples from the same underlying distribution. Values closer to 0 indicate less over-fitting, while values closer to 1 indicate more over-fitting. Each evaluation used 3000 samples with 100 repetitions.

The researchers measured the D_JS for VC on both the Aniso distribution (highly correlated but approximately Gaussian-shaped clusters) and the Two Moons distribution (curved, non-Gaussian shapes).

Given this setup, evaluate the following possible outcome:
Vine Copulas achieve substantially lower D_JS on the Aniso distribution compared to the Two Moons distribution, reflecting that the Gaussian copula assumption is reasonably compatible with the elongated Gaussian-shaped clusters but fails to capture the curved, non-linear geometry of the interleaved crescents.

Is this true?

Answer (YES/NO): NO